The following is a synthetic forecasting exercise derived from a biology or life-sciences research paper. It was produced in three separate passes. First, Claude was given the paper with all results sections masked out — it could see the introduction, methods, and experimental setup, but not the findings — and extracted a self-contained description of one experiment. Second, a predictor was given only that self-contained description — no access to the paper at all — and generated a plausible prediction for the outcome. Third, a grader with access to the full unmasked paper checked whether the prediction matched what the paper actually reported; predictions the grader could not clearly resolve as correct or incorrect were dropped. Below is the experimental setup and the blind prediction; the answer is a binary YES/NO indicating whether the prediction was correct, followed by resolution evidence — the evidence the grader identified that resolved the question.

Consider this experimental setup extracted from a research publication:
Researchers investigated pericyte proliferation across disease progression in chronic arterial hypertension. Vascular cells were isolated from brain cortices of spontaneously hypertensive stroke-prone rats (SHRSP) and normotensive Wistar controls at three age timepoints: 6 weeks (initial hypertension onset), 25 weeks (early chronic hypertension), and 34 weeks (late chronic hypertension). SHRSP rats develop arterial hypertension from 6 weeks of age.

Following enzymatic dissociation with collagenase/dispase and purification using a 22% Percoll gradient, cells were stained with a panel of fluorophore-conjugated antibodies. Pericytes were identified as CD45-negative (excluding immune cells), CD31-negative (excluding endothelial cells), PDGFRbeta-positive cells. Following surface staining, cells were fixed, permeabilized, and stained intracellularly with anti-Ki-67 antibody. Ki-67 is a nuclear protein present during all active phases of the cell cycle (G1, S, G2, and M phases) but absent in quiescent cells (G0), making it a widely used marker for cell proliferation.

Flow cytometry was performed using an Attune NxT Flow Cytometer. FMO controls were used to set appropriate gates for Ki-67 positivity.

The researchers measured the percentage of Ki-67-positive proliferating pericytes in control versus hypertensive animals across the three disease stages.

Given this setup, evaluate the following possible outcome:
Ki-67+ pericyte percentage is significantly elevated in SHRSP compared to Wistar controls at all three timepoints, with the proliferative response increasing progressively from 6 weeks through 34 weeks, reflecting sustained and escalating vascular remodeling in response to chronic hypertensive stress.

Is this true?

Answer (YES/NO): NO